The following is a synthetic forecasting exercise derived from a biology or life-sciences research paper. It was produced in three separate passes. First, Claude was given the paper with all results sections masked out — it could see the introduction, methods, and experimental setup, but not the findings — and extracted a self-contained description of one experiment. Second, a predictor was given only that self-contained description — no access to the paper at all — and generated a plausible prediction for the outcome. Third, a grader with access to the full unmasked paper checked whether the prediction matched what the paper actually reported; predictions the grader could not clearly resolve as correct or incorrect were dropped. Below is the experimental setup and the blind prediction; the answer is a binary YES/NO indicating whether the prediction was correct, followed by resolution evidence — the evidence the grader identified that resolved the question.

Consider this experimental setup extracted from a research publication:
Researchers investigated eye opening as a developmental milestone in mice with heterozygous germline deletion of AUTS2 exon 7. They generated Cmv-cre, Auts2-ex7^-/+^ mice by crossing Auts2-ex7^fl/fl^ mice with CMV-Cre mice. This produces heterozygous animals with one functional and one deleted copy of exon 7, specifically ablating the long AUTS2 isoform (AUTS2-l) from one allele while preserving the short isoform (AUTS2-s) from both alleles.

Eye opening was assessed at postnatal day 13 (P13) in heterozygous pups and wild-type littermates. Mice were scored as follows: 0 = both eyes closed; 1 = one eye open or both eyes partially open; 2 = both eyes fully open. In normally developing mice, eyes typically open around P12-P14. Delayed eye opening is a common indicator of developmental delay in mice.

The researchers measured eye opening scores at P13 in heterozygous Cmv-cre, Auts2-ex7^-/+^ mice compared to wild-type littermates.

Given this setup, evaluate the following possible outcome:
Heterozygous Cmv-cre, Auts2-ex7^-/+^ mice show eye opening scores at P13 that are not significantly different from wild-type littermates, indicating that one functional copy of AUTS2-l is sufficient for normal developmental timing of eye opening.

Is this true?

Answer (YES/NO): NO